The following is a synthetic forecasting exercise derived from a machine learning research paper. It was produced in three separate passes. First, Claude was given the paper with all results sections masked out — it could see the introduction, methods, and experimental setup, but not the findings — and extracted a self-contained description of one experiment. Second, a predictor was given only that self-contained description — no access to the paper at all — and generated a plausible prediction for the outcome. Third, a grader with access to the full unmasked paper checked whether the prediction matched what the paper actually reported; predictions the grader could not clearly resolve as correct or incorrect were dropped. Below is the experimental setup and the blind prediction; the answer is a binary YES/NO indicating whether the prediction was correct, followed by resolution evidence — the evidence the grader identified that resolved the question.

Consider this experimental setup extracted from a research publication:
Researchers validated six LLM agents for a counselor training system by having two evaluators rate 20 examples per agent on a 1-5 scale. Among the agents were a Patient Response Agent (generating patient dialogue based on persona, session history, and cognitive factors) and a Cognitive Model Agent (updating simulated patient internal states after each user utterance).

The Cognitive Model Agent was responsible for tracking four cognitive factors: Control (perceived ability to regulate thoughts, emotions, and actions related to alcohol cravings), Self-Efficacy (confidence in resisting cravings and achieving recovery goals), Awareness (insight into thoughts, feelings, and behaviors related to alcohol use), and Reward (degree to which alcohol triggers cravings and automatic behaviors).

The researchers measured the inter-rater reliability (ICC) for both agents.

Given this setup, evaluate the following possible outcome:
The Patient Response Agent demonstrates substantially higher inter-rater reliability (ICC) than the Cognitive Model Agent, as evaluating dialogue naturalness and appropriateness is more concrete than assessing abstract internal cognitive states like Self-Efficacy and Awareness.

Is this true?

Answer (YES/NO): NO